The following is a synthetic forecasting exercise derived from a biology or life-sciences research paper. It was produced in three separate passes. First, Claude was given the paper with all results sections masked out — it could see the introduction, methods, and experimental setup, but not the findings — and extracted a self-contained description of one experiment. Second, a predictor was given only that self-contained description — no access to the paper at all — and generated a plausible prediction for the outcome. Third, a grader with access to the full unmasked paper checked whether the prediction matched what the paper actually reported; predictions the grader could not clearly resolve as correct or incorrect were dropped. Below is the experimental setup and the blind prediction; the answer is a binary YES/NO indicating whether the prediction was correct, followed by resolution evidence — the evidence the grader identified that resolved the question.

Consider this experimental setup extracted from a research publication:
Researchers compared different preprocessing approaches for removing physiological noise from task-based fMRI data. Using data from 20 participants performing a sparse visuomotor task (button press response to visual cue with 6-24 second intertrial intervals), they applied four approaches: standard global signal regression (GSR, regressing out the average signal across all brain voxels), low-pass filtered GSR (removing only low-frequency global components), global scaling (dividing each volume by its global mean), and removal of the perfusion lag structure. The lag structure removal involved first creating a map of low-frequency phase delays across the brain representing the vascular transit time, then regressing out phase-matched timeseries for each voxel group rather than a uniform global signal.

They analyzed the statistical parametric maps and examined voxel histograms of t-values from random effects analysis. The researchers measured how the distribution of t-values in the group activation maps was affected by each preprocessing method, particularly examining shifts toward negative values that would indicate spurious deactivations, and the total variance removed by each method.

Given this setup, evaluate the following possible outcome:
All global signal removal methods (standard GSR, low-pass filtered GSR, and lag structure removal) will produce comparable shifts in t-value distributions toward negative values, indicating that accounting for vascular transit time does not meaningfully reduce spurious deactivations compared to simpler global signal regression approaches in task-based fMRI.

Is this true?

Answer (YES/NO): NO